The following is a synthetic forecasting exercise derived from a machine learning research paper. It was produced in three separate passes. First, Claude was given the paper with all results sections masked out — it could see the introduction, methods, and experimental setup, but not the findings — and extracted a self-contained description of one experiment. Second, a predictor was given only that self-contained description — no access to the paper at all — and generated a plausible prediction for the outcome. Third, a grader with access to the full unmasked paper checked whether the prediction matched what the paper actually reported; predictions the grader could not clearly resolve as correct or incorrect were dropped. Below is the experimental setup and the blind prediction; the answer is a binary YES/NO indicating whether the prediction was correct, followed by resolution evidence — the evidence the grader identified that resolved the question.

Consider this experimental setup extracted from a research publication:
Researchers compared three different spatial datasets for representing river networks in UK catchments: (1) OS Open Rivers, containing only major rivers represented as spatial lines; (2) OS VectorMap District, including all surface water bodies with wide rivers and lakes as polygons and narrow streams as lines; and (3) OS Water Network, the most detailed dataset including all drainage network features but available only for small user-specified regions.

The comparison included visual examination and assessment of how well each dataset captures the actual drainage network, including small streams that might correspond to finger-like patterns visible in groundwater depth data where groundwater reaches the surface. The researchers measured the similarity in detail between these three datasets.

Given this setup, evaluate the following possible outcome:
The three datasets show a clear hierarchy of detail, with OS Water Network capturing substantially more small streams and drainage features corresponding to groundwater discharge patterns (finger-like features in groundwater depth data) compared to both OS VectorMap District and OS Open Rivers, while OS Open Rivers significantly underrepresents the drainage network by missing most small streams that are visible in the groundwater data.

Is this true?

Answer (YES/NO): NO